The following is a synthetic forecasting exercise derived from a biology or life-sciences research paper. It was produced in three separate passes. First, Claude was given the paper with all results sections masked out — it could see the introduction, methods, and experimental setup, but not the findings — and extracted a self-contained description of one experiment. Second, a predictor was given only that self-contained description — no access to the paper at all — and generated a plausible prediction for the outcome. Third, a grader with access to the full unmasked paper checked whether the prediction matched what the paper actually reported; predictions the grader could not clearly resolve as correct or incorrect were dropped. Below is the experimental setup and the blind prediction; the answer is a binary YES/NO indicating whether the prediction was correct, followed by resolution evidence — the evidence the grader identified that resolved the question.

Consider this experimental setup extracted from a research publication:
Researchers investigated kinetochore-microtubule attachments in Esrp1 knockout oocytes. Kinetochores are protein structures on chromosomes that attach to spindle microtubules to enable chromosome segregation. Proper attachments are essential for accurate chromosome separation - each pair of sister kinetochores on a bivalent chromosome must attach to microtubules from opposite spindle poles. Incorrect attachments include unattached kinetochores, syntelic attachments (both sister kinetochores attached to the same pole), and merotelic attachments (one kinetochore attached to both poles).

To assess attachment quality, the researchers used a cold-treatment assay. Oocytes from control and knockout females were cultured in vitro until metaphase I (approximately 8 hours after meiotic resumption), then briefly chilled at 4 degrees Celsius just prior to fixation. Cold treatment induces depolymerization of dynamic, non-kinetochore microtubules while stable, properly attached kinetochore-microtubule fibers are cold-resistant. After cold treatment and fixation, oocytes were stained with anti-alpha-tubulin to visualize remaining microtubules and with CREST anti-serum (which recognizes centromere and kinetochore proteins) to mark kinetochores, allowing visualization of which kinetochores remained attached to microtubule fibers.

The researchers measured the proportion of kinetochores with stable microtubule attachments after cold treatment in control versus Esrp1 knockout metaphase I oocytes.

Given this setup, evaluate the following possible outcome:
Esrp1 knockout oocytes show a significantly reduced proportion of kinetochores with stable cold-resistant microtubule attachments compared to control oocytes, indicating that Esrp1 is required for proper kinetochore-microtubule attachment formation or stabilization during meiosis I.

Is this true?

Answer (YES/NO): YES